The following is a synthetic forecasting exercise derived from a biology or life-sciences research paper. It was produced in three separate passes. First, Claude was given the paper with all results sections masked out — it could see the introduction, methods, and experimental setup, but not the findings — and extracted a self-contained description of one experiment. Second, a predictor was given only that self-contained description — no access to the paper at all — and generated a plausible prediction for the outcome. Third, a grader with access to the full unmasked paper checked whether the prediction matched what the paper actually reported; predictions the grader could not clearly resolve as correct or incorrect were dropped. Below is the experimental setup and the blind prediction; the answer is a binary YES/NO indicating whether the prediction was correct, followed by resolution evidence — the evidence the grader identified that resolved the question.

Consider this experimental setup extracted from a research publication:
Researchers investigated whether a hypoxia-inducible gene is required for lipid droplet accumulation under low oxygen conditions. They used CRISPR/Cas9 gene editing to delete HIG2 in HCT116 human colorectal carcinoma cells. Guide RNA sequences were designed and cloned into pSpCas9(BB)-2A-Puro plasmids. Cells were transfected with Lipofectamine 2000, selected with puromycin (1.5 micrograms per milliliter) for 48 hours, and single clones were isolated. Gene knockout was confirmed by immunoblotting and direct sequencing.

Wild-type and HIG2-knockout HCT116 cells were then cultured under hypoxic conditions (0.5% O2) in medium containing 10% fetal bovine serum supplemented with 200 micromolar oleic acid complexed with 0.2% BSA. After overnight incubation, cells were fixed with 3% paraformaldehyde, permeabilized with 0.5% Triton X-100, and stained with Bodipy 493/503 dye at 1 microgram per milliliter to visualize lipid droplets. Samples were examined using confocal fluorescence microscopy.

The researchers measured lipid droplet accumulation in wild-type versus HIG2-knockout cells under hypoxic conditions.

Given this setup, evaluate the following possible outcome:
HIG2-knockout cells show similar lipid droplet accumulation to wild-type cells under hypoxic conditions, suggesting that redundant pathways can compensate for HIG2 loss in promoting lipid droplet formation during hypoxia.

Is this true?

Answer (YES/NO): NO